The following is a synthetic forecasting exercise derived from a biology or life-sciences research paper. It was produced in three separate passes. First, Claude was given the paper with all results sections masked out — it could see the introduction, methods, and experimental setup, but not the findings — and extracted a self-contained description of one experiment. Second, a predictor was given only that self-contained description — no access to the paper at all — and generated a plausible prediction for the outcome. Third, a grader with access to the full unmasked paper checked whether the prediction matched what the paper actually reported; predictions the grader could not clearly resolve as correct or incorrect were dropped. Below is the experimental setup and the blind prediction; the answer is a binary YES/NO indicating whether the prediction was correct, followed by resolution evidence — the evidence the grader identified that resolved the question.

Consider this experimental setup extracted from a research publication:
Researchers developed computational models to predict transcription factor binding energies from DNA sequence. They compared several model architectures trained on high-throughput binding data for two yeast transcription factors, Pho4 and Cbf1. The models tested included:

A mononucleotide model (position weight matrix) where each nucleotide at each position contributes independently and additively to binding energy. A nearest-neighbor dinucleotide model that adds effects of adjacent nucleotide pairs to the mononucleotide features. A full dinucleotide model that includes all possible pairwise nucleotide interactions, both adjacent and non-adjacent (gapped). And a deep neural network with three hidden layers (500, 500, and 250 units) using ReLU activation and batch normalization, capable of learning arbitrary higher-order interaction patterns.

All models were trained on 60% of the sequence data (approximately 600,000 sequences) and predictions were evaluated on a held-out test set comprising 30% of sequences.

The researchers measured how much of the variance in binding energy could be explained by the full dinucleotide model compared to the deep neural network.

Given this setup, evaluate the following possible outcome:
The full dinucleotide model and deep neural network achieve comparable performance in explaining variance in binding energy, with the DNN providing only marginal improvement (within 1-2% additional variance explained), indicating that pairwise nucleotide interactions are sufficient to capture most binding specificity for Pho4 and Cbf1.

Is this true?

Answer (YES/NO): YES